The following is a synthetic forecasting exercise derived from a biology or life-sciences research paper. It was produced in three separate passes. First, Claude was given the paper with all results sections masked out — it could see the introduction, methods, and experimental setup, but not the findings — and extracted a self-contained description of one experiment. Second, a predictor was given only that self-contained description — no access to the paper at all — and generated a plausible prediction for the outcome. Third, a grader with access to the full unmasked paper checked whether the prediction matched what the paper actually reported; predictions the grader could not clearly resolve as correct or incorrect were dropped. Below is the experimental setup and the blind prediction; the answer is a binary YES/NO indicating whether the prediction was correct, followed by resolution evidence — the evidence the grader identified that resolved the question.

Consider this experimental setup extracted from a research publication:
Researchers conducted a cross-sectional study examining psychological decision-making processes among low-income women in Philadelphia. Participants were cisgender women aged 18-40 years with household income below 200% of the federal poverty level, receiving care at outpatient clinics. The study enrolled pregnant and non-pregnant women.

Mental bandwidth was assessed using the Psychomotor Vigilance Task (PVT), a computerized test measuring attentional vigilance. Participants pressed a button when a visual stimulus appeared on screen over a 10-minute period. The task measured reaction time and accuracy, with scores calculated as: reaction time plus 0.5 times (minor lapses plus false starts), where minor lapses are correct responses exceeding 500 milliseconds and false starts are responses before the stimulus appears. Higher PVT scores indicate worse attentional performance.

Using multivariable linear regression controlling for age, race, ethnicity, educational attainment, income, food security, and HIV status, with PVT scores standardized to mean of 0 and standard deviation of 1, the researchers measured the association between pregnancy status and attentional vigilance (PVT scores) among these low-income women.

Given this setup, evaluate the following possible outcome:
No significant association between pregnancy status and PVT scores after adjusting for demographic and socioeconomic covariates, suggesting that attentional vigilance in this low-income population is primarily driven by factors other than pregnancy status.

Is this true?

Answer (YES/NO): YES